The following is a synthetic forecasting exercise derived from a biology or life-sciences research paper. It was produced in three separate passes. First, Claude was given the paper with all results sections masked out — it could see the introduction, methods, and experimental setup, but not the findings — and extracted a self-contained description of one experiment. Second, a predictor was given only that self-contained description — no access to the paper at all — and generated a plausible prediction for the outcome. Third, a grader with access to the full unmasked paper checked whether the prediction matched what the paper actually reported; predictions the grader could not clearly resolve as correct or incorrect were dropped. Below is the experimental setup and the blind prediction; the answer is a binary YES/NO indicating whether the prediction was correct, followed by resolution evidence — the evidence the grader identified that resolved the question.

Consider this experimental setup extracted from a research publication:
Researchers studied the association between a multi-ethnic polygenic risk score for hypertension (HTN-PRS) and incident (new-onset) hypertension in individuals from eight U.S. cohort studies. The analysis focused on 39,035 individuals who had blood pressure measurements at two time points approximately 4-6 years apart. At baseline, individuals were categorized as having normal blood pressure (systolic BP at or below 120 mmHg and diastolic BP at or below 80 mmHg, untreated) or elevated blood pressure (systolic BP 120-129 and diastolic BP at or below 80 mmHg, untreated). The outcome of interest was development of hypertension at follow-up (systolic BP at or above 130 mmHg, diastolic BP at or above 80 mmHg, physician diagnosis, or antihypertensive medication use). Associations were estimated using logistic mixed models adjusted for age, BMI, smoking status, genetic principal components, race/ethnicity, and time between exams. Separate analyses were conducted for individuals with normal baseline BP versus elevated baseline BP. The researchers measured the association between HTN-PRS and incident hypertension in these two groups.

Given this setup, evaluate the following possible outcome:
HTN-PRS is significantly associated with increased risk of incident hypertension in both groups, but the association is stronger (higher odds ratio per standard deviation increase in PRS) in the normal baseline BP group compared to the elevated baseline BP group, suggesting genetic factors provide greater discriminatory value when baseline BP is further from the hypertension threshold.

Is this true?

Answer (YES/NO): YES